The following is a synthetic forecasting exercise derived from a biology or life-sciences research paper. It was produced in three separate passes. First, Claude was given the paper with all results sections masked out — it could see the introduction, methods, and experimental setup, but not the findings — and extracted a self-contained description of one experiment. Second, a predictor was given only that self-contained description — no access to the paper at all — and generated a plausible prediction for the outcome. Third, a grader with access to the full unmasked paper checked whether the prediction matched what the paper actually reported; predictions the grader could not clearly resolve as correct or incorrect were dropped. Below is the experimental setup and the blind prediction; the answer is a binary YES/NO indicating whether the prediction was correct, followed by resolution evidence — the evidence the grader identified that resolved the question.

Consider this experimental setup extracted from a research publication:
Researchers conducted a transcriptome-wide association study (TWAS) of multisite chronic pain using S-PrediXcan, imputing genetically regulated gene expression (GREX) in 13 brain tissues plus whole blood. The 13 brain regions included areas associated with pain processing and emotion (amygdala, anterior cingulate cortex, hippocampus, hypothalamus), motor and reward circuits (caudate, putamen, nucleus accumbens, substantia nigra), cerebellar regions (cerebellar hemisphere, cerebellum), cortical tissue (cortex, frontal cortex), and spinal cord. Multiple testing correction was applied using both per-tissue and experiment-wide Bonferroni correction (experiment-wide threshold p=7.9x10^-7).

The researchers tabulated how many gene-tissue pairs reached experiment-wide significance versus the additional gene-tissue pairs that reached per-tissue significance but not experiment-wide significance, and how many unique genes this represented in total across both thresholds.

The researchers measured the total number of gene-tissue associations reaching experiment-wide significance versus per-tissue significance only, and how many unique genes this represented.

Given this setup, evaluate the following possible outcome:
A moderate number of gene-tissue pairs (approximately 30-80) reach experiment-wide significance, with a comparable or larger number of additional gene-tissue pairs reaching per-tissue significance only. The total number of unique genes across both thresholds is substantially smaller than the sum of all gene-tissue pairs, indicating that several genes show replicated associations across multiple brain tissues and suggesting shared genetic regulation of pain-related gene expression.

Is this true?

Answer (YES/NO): NO